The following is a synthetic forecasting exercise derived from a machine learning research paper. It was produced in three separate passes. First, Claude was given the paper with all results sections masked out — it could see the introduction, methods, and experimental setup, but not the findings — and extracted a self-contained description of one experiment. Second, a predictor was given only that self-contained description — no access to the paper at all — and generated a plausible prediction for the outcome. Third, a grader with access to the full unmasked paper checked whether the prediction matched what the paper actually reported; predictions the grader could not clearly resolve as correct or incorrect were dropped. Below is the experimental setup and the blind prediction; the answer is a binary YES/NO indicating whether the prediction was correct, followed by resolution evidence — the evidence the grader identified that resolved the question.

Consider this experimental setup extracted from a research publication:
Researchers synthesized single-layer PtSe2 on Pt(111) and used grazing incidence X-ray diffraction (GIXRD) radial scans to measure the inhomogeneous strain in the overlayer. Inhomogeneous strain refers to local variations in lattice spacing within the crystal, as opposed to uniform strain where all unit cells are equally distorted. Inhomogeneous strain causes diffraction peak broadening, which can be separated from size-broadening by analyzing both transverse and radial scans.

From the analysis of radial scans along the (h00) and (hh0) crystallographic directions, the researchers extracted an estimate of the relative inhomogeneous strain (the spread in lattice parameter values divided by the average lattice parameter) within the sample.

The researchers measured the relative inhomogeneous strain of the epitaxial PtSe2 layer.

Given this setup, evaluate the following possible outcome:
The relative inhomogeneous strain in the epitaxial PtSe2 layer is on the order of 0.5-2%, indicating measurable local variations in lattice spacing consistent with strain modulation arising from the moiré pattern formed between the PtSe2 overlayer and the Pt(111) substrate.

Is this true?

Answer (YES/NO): NO